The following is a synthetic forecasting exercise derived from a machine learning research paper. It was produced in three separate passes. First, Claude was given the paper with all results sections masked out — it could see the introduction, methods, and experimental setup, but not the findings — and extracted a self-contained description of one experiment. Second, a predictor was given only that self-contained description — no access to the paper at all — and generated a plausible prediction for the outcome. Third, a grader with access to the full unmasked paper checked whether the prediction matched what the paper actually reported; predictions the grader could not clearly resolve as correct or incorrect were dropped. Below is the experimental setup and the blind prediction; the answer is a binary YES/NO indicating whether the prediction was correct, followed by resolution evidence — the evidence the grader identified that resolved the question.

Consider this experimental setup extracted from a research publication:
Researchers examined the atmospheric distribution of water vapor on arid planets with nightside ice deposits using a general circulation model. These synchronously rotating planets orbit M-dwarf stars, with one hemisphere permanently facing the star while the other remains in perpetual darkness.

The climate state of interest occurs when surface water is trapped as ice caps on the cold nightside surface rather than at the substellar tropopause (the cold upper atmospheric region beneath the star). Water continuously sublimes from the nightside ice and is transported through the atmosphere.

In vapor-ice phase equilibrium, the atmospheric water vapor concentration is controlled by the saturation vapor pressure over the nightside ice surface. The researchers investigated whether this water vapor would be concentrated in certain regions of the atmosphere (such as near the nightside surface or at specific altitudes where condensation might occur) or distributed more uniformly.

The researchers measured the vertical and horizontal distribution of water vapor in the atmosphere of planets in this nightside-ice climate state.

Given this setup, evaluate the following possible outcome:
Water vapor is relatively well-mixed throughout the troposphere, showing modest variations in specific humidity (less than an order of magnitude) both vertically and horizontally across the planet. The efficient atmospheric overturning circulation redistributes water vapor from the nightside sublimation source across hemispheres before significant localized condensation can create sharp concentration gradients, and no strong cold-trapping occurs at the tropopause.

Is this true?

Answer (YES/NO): YES